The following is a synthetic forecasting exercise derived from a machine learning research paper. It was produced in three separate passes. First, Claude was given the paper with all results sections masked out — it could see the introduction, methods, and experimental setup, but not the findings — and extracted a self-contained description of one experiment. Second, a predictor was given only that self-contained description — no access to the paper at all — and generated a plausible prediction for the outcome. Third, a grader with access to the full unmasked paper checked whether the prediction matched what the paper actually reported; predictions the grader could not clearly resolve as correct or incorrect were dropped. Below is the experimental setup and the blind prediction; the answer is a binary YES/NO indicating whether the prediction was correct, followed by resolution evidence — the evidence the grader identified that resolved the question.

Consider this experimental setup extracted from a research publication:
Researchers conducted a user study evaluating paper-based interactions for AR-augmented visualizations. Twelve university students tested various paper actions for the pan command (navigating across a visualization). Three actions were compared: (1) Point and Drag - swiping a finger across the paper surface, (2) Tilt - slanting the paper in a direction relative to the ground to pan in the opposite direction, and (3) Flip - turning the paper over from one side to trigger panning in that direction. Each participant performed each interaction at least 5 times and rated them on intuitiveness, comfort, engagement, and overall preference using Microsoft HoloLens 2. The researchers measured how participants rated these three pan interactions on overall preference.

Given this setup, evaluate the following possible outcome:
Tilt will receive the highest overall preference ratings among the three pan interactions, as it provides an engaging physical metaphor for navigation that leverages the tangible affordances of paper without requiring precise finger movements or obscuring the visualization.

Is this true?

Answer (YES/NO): YES